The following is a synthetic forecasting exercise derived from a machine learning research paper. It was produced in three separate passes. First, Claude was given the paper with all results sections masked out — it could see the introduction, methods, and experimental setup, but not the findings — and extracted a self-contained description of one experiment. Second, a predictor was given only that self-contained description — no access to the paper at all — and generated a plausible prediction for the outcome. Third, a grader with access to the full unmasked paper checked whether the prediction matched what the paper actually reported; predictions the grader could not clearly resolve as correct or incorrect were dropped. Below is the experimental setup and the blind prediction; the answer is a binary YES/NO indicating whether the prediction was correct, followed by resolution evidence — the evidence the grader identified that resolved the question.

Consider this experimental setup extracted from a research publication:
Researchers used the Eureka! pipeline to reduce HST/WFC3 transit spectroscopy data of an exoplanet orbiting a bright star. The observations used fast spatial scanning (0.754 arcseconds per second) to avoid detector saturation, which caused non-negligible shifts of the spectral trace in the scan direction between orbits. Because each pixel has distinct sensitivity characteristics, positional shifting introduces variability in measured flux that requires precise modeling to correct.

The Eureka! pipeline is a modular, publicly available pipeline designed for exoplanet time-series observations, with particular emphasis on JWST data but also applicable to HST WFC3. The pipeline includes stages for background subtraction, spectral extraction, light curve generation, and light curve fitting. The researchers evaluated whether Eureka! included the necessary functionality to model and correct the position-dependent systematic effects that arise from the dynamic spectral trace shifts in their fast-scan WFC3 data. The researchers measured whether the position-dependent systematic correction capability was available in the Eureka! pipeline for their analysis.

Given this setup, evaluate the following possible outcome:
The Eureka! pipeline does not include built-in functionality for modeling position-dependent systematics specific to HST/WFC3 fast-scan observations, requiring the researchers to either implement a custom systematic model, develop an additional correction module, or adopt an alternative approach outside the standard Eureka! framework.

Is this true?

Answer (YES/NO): YES